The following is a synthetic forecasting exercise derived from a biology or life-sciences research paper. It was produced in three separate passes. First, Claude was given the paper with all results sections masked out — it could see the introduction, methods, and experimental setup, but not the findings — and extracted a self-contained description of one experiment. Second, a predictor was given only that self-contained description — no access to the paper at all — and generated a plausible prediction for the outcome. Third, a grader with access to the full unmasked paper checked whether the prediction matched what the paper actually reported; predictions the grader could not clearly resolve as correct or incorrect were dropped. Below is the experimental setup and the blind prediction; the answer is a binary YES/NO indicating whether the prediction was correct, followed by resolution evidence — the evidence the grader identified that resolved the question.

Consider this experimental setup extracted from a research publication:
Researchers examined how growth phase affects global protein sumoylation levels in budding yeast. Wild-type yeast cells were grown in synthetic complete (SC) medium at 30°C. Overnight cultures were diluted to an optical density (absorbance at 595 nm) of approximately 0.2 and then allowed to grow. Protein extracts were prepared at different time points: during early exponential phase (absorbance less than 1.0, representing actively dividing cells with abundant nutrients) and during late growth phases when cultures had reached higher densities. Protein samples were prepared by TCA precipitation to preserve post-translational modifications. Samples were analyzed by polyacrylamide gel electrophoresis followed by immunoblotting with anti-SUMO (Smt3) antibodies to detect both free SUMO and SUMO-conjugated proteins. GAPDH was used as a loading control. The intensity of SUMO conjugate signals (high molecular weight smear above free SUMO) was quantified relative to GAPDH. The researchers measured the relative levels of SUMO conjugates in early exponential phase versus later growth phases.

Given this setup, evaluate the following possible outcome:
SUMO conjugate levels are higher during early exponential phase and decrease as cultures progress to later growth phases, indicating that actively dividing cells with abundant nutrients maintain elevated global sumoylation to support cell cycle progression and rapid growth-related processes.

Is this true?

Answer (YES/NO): YES